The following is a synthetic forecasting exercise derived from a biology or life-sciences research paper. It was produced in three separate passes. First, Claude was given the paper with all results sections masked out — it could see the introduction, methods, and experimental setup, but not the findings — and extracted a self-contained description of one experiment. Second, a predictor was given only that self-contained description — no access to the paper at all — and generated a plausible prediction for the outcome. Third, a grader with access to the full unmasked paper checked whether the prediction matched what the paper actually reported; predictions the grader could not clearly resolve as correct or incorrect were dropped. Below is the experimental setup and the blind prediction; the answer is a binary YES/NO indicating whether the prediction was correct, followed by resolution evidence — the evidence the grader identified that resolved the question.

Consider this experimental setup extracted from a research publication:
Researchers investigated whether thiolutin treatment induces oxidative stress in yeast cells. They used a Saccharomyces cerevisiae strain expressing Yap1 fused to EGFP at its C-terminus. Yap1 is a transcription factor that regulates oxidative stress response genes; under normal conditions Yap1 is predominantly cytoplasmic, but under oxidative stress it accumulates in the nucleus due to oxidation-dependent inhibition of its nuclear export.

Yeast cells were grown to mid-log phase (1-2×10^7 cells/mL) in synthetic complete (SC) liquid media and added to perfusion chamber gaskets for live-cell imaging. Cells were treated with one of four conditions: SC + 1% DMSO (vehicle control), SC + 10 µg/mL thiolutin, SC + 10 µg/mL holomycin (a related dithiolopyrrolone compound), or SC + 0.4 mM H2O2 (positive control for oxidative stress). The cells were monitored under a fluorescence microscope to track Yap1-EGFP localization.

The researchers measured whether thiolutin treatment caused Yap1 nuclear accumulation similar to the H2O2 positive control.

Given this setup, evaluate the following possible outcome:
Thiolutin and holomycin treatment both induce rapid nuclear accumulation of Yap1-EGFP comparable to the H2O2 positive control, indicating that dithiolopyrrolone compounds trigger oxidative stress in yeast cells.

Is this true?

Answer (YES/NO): NO